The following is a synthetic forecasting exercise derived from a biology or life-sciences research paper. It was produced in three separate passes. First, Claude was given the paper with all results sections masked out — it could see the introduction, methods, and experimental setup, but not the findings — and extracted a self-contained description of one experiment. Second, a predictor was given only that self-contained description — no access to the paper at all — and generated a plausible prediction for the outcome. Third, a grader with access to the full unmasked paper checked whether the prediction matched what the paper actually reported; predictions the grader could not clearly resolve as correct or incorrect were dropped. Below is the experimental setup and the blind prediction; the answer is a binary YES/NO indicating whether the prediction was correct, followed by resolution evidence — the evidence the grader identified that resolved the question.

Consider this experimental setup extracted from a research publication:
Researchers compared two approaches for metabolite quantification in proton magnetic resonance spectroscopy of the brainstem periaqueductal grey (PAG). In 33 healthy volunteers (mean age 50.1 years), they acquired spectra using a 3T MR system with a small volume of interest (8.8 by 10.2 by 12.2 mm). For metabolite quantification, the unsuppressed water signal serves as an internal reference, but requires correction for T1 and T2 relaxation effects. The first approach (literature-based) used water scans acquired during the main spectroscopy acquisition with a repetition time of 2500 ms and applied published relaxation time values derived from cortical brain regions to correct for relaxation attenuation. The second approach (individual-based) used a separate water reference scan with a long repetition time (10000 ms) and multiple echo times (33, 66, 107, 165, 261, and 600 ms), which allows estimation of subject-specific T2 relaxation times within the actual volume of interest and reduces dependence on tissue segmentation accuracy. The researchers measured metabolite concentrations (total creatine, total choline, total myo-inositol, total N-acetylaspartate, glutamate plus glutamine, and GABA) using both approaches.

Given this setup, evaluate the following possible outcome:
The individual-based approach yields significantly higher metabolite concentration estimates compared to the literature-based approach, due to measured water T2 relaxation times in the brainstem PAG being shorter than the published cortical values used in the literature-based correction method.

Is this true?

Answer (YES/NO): NO